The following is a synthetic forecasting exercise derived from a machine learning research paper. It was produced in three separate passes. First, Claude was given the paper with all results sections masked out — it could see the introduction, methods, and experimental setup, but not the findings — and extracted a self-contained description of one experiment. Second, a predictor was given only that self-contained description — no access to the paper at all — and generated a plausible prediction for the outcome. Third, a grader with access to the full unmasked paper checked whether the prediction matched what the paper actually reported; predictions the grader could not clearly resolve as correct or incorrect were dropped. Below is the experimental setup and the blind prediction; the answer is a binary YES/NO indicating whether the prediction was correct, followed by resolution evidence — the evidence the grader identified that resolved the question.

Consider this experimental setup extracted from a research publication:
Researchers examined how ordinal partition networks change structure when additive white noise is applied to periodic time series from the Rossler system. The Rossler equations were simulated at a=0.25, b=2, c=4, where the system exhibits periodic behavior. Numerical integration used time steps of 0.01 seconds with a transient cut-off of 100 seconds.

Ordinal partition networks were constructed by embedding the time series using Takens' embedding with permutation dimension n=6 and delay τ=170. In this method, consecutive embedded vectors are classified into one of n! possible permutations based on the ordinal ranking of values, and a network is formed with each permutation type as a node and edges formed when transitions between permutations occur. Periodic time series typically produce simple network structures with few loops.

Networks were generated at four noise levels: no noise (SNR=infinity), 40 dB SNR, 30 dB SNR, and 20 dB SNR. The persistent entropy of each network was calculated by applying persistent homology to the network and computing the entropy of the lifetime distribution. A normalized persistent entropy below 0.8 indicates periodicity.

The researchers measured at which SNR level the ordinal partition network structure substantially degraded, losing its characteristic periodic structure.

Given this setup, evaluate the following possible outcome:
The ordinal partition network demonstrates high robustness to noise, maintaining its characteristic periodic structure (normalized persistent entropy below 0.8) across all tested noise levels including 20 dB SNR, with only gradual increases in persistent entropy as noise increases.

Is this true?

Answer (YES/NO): NO